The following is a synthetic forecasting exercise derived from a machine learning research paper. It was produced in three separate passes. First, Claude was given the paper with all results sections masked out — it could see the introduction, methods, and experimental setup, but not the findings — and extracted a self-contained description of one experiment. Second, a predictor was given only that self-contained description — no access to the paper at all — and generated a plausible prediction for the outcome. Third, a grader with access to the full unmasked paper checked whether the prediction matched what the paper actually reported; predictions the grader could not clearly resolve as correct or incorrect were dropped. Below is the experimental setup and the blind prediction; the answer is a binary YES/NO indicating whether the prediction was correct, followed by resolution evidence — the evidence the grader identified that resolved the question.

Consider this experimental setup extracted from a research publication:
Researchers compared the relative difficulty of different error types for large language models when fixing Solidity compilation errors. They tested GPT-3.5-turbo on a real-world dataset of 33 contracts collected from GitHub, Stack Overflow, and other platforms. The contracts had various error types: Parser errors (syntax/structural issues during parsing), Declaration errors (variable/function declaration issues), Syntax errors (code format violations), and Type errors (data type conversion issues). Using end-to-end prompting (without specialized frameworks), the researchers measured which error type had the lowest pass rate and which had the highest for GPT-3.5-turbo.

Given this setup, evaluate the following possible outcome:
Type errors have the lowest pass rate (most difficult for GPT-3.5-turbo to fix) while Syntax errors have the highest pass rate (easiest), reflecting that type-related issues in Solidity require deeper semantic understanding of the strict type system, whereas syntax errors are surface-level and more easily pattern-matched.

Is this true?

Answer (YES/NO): NO